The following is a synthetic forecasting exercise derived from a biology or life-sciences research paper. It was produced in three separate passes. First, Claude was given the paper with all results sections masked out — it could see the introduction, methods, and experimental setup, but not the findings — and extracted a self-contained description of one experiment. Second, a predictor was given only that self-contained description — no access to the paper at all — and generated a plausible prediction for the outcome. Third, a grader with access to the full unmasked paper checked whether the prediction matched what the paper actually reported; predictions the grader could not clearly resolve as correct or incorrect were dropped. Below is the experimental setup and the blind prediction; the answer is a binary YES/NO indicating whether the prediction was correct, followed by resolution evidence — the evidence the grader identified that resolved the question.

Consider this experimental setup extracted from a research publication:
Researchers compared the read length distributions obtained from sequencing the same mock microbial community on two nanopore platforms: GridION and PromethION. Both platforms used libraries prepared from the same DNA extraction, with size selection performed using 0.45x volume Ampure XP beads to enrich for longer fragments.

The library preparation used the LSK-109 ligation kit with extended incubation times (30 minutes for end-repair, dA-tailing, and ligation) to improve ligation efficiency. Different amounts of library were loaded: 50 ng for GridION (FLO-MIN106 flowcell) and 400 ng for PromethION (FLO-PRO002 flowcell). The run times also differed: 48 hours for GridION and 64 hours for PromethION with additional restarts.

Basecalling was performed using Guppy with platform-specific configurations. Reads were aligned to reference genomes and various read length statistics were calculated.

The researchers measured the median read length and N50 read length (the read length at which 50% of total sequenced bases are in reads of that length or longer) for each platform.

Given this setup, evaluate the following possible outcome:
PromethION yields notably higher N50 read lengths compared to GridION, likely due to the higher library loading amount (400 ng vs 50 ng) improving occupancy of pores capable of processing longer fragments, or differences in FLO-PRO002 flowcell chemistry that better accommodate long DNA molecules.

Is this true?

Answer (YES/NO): NO